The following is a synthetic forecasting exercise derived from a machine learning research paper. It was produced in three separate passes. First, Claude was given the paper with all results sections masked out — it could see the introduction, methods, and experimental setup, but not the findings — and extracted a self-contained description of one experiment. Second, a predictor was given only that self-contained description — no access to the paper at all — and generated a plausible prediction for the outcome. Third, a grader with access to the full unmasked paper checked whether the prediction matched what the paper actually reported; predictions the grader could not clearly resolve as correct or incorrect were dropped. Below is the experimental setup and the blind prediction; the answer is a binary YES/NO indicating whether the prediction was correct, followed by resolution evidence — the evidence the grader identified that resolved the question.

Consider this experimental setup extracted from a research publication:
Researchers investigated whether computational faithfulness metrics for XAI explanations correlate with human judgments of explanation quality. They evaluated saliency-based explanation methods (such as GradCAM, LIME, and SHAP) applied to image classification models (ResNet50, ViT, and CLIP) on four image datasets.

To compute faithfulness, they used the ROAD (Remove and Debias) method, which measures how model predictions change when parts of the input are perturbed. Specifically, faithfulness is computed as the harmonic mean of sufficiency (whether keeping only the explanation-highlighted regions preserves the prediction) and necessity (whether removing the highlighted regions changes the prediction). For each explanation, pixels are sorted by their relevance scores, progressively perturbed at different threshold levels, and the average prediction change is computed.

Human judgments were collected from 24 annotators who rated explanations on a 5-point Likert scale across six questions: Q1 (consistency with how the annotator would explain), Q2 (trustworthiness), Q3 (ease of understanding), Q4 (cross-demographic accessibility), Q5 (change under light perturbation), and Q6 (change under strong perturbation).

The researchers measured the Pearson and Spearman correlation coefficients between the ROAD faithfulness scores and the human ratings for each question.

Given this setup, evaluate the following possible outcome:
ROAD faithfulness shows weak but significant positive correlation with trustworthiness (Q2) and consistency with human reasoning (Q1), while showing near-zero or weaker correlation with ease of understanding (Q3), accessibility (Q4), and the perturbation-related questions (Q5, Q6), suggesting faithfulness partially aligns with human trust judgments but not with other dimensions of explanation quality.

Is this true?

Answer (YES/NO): NO